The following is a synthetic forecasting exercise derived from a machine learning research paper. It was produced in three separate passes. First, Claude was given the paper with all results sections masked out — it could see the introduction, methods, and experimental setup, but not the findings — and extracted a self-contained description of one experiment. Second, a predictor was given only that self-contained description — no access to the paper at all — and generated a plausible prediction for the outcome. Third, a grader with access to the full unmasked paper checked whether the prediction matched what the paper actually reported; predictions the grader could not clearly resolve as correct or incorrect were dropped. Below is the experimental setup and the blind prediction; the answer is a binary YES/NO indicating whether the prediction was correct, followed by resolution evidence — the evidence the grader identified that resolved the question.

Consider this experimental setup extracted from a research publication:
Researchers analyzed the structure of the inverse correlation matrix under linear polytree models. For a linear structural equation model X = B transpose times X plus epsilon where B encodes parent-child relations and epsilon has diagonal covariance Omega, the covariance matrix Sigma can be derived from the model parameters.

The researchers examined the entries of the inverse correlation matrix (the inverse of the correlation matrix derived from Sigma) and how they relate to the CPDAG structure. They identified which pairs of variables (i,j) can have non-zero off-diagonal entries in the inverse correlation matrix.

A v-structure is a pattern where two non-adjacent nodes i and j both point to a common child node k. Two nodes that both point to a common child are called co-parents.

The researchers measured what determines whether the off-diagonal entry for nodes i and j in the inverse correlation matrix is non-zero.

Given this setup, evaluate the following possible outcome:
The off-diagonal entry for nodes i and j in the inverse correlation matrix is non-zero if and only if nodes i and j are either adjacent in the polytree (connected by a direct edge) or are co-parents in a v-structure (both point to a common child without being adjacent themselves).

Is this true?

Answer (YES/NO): YES